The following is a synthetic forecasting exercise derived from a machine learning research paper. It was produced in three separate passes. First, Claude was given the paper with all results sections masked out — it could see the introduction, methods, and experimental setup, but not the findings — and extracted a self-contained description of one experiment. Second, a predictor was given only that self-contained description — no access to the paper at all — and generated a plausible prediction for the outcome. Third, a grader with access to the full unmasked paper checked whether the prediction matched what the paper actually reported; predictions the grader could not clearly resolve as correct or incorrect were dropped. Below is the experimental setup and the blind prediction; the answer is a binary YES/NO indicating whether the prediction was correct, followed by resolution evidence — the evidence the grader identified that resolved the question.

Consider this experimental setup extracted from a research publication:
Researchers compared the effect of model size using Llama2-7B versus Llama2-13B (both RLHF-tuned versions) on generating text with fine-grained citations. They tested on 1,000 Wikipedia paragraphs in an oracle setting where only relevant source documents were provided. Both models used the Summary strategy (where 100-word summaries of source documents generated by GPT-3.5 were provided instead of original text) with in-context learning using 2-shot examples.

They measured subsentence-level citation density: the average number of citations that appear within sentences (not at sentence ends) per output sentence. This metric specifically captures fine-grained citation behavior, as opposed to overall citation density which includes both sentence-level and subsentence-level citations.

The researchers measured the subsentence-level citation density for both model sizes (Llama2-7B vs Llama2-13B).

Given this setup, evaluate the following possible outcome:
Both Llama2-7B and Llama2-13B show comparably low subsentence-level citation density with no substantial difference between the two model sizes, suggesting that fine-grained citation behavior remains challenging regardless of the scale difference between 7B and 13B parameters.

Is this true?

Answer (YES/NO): NO